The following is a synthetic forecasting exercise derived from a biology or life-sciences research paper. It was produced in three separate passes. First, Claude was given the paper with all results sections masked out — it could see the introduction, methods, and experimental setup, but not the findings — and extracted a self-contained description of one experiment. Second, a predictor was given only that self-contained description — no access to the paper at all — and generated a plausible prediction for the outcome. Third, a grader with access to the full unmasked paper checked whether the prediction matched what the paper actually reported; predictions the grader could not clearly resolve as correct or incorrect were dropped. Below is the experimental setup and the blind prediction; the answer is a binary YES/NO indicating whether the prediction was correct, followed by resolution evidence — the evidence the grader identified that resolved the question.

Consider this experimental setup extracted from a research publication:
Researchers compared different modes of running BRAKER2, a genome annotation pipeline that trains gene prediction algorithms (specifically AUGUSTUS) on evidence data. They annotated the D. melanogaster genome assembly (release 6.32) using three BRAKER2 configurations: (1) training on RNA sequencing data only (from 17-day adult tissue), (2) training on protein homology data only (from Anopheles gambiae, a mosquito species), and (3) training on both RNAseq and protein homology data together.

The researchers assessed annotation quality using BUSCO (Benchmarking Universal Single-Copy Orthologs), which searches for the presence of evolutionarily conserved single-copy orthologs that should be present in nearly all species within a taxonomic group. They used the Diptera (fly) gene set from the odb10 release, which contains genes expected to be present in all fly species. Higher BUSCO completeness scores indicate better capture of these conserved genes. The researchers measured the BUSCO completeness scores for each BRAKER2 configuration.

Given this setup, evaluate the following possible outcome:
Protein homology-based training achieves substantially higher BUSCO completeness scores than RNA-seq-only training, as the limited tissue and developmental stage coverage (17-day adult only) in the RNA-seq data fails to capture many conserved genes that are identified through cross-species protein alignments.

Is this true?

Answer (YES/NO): NO